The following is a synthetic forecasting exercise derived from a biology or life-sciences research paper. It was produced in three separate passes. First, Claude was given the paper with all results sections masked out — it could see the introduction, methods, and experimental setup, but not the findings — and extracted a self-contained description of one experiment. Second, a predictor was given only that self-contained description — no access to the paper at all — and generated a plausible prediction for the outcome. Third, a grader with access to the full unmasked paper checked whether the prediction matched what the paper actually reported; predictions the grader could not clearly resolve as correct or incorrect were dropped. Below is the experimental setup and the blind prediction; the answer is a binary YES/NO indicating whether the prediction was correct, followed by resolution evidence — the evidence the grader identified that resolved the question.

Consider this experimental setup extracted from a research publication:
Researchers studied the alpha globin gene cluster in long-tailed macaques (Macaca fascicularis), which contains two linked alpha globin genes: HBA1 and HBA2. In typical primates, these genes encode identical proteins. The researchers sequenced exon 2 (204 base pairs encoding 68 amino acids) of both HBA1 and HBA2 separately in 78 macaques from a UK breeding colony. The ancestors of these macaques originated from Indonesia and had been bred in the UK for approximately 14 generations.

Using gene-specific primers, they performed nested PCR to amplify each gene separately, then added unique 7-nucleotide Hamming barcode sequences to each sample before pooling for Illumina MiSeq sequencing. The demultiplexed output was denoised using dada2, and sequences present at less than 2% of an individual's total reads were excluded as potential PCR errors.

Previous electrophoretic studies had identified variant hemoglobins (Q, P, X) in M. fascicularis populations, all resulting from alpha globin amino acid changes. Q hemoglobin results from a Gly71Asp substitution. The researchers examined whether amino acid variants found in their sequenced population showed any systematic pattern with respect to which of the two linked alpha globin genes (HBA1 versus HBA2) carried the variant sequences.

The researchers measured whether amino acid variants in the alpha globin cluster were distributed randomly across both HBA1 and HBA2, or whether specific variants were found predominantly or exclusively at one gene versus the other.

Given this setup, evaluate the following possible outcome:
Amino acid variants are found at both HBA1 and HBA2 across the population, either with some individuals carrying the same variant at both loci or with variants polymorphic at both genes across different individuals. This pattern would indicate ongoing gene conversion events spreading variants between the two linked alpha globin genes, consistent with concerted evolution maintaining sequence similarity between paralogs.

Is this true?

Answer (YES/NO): NO